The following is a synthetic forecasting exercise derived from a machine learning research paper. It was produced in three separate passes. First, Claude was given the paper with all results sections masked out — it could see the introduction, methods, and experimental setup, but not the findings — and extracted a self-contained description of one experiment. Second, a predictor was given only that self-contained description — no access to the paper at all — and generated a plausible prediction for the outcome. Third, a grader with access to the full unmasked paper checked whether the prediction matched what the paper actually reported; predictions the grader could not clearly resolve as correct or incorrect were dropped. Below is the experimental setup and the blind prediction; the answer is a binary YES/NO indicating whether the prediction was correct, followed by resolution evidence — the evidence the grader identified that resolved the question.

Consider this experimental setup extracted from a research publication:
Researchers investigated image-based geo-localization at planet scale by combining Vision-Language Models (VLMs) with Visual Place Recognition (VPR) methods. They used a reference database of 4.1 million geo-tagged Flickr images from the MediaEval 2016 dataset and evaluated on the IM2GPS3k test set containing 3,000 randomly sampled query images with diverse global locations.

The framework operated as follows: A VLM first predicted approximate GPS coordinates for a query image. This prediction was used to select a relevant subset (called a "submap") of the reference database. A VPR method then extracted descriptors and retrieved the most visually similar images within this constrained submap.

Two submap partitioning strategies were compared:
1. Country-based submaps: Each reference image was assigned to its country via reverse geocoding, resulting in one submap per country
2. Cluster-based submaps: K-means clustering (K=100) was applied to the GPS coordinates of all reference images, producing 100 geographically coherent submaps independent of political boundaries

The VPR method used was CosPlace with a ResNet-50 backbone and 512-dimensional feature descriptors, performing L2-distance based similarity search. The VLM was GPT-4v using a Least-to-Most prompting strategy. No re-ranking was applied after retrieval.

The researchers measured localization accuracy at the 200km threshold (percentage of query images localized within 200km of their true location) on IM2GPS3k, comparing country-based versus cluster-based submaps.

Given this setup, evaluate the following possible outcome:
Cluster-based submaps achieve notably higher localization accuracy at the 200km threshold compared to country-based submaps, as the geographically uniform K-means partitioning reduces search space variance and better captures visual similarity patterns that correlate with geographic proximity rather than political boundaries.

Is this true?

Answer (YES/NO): YES